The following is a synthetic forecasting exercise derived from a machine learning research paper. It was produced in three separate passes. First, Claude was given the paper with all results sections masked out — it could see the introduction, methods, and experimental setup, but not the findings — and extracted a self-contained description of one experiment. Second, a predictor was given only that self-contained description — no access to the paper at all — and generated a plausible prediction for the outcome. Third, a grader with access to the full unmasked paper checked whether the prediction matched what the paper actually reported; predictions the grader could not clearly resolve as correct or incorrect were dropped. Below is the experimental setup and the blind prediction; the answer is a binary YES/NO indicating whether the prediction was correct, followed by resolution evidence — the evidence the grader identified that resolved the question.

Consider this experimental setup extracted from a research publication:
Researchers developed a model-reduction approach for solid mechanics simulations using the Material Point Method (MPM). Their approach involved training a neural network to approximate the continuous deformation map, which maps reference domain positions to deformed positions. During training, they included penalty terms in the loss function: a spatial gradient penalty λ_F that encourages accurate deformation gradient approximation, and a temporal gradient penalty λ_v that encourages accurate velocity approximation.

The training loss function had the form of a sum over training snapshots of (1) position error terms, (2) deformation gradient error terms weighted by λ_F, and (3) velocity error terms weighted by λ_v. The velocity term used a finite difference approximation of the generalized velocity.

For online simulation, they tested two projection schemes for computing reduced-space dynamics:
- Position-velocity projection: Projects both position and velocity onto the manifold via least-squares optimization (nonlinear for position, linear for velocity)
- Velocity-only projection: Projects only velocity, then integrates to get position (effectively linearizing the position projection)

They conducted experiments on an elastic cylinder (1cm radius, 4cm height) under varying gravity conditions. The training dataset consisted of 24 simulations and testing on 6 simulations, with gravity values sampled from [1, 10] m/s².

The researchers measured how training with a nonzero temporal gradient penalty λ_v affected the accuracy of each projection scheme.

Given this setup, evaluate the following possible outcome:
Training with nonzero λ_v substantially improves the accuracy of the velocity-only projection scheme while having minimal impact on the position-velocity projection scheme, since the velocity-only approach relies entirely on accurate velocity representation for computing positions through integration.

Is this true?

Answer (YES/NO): YES